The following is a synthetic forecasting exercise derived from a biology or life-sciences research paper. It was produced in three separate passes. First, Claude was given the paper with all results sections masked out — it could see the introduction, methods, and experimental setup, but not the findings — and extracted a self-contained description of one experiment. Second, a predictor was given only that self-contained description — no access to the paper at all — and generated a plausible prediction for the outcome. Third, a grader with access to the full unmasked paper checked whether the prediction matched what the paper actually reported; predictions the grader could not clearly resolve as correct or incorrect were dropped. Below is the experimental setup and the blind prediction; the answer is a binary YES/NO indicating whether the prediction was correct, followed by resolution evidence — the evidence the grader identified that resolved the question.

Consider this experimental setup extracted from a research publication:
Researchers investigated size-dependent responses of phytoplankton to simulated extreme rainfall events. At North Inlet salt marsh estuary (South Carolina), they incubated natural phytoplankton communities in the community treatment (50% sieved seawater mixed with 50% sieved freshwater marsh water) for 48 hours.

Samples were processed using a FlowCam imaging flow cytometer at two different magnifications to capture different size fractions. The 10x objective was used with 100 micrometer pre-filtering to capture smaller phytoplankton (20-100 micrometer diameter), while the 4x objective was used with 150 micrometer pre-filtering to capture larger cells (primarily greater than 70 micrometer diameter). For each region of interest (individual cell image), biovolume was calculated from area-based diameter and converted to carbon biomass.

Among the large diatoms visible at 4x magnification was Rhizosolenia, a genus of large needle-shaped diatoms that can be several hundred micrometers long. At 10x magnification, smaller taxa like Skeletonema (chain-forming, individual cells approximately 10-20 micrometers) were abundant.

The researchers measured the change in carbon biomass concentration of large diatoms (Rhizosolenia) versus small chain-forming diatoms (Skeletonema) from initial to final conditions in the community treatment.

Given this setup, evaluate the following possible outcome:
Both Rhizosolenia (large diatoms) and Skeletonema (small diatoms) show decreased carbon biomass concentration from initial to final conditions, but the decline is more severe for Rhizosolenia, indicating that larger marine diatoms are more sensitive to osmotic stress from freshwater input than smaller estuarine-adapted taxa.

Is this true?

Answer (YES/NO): NO